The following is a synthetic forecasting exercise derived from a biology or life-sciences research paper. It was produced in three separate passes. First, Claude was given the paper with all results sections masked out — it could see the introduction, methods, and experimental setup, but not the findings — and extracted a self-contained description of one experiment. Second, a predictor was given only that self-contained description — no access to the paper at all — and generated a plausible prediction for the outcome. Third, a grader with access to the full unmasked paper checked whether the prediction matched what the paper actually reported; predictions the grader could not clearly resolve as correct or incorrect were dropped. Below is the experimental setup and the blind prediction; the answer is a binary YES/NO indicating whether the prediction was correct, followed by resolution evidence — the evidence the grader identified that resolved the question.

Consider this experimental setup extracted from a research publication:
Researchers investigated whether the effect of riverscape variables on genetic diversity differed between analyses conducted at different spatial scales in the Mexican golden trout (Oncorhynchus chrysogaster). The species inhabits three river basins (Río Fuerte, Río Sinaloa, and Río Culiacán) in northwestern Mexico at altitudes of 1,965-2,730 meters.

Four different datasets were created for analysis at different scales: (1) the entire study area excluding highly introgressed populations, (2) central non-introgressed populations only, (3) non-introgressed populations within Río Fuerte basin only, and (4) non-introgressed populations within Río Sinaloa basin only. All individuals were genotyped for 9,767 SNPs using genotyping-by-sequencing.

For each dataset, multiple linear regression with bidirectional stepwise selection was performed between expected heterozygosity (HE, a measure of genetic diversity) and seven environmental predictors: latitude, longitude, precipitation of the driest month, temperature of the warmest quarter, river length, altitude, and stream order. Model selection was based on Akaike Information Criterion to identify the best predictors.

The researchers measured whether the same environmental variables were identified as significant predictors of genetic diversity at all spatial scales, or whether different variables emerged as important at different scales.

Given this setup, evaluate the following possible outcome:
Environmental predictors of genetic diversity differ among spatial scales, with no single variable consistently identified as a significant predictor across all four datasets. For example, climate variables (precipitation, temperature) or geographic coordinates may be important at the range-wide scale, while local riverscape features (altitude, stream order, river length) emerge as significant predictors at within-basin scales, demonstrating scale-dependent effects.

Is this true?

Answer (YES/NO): NO